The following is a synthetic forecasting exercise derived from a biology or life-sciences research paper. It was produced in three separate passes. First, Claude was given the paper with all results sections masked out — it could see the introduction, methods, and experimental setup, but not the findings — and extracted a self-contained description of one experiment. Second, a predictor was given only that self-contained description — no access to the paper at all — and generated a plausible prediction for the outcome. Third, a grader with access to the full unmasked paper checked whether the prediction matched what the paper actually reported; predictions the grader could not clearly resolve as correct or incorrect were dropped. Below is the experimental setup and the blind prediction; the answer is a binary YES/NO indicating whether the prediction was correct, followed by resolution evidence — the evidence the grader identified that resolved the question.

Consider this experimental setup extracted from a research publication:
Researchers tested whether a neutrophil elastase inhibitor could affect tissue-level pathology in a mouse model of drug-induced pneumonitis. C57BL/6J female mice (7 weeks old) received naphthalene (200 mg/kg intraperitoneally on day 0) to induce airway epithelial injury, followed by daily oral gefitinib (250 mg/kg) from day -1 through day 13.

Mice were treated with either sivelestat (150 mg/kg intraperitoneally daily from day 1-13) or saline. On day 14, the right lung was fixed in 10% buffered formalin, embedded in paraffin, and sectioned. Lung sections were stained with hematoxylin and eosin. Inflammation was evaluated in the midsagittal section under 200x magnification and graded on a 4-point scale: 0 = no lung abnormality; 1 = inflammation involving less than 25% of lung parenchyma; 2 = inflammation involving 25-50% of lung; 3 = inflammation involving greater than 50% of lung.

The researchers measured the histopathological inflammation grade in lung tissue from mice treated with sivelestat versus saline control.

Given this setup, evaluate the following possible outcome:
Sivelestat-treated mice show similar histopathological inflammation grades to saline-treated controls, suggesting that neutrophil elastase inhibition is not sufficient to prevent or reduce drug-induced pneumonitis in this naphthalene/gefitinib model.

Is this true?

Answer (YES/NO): NO